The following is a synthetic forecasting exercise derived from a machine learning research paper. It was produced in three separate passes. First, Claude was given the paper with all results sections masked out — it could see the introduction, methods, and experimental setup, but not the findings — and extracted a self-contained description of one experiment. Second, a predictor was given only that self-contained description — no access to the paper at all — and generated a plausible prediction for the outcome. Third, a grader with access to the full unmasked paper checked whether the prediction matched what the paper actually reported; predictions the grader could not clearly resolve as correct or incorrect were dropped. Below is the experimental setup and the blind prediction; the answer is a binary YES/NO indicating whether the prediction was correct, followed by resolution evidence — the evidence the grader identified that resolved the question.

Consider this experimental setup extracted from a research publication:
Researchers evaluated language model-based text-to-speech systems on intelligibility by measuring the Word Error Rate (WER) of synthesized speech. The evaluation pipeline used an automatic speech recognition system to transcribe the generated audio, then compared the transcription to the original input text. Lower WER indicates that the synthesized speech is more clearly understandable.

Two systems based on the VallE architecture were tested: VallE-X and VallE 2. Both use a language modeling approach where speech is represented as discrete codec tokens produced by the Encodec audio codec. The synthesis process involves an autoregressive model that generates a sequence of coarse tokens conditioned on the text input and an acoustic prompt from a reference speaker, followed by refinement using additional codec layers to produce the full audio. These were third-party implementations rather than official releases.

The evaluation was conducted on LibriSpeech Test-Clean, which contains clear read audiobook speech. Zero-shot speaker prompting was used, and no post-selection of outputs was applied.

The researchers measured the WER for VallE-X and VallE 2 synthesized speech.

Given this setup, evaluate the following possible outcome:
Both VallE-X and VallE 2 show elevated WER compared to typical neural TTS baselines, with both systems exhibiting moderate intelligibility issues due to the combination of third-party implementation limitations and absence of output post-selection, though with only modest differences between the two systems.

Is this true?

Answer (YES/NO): YES